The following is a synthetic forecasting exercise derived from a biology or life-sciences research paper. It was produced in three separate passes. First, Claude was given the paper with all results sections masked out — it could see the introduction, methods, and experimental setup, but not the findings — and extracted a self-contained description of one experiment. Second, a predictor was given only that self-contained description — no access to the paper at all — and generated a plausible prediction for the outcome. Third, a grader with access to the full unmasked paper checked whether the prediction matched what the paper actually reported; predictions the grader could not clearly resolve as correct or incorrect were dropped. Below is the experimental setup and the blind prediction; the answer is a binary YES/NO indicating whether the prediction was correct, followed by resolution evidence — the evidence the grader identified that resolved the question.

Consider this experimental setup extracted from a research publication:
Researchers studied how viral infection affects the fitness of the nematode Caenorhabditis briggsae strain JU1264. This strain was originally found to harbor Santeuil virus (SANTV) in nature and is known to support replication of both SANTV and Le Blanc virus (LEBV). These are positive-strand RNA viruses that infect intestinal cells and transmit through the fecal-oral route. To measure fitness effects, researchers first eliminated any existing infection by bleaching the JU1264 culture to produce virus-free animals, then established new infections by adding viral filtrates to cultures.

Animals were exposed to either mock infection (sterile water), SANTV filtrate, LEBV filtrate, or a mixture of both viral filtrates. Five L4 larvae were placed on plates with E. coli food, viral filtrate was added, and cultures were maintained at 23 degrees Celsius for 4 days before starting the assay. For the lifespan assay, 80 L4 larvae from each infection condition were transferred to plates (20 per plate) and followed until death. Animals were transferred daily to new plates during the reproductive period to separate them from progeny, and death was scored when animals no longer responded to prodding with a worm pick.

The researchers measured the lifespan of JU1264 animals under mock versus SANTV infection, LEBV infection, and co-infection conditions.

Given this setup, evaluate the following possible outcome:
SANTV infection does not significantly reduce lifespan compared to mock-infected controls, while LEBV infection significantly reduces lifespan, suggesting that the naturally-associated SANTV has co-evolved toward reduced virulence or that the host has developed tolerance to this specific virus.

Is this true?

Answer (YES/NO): NO